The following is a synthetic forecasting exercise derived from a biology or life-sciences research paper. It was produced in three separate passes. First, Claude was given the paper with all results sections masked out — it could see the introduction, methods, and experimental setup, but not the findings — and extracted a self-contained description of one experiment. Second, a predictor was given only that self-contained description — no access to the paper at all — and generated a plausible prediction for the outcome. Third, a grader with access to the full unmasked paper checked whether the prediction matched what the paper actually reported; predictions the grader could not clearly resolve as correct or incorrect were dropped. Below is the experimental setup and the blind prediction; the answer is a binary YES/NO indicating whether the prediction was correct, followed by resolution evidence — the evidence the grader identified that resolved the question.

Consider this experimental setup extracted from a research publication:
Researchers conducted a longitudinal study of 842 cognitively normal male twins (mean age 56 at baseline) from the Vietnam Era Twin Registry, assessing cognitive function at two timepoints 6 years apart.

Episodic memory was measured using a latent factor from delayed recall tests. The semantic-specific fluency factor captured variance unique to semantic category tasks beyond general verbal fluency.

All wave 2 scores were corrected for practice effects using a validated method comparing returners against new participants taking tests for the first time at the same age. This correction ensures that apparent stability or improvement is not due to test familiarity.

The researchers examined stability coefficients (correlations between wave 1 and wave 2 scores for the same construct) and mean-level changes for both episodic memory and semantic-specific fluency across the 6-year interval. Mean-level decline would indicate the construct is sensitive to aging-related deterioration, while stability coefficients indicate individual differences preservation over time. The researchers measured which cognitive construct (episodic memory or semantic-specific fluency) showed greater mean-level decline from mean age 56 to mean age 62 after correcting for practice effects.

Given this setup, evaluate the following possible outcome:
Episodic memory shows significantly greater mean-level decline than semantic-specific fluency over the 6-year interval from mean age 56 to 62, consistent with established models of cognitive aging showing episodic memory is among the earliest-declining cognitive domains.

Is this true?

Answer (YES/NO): YES